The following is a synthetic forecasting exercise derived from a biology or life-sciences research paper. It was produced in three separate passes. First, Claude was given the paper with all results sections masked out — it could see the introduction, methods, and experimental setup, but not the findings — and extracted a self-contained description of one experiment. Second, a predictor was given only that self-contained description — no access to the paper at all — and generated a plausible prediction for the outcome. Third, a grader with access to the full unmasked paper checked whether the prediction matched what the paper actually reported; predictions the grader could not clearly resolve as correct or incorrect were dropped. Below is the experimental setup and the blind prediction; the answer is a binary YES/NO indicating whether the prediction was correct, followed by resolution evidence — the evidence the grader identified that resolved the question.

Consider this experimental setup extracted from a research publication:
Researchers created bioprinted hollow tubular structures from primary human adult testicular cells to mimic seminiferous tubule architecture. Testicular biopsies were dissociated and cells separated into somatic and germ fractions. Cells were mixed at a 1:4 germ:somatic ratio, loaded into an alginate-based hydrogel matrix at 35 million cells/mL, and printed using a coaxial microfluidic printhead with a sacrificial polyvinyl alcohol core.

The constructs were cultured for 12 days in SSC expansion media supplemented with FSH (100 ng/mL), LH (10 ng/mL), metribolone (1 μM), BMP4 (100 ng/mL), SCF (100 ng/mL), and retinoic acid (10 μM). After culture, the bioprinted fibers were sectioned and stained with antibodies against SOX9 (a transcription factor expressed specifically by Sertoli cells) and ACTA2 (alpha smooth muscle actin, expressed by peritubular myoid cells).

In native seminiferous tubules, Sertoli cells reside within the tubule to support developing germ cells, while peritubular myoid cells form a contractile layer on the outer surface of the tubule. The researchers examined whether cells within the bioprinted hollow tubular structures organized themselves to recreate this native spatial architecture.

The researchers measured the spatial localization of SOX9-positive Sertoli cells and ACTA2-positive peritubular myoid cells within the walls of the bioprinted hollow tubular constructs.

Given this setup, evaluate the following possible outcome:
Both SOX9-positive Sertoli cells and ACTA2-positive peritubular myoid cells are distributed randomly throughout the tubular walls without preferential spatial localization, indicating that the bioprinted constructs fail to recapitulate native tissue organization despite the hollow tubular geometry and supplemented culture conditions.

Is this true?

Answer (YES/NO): NO